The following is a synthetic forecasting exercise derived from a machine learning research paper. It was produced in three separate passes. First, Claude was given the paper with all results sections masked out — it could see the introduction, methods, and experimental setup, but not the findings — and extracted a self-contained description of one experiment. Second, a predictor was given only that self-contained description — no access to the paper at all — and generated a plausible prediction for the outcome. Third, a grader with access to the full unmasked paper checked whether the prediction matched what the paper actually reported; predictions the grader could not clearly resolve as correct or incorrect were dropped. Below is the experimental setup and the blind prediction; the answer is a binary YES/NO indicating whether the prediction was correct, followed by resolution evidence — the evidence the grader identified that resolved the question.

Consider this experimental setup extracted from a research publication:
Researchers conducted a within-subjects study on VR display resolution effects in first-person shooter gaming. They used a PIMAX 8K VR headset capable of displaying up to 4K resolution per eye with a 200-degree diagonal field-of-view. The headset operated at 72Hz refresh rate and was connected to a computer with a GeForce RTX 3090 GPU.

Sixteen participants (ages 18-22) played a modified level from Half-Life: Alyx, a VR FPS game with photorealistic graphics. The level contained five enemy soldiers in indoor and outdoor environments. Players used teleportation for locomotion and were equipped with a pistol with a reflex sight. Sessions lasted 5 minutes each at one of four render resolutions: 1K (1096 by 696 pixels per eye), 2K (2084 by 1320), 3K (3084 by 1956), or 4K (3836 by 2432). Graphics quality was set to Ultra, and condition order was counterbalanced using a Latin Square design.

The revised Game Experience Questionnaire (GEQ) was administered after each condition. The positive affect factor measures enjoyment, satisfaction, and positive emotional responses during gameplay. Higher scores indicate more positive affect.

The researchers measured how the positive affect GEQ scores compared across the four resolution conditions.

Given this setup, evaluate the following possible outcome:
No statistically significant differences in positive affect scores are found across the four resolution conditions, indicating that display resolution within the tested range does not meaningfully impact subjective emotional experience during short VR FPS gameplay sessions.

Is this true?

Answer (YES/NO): NO